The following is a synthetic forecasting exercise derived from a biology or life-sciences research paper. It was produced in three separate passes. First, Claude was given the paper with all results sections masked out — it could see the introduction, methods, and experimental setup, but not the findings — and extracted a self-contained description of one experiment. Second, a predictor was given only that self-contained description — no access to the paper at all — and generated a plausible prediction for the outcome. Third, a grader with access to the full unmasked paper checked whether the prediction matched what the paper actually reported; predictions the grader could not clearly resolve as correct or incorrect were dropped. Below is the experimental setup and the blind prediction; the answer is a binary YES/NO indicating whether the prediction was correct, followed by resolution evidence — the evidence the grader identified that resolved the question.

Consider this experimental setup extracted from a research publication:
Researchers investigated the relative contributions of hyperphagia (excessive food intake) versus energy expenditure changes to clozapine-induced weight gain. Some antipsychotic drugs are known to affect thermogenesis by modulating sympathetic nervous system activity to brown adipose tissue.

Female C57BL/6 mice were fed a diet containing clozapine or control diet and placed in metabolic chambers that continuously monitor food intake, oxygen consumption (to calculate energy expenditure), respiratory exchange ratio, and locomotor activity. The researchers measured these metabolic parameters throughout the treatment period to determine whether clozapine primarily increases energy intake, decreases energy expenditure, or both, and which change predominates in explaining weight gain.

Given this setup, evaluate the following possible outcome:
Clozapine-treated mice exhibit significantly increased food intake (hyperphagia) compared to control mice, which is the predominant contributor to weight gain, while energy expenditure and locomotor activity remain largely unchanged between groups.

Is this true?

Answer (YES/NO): NO